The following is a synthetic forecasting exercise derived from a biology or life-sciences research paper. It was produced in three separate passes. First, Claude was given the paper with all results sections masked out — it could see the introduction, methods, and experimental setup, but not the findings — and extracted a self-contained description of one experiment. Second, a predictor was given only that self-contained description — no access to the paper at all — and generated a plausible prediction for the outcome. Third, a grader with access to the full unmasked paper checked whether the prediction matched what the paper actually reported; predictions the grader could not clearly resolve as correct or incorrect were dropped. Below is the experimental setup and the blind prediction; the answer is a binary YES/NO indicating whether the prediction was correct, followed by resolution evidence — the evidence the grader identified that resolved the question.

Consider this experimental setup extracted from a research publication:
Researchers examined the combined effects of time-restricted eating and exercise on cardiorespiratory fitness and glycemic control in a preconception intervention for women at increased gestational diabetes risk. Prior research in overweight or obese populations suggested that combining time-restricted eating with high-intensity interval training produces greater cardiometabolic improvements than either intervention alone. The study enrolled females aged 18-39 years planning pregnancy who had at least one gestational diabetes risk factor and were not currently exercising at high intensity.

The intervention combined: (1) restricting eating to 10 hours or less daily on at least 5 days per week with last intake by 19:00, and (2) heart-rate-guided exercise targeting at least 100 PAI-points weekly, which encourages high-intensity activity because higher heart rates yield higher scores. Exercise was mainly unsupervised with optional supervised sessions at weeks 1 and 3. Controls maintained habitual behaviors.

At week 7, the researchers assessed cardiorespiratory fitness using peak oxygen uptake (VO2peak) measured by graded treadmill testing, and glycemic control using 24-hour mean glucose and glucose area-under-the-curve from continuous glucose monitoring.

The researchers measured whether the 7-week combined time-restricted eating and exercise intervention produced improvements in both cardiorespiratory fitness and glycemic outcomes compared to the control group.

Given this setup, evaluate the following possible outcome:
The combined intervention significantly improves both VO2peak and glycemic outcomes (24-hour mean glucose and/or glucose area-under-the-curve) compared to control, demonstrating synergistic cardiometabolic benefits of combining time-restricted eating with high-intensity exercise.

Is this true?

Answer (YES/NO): NO